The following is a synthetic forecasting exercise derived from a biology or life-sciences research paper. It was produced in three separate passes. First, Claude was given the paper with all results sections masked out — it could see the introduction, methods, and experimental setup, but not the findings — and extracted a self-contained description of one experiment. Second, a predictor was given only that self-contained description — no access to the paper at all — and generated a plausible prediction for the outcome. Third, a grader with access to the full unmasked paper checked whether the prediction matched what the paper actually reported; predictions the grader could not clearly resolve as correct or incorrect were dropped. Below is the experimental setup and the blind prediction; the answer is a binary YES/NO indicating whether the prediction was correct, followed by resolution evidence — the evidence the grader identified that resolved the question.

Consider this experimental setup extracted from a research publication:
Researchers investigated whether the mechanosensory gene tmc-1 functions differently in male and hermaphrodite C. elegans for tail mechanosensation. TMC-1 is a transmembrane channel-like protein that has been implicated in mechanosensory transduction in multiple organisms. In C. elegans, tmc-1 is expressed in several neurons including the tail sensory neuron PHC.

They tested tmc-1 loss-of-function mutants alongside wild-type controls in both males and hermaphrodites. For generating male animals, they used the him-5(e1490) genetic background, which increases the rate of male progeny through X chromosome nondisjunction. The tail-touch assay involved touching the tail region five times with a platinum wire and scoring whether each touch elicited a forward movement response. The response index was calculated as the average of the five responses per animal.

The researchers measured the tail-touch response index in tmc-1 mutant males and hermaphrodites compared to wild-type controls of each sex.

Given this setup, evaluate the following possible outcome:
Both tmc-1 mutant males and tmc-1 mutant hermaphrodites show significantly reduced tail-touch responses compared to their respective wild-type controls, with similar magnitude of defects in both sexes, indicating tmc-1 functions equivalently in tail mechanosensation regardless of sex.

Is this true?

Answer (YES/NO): NO